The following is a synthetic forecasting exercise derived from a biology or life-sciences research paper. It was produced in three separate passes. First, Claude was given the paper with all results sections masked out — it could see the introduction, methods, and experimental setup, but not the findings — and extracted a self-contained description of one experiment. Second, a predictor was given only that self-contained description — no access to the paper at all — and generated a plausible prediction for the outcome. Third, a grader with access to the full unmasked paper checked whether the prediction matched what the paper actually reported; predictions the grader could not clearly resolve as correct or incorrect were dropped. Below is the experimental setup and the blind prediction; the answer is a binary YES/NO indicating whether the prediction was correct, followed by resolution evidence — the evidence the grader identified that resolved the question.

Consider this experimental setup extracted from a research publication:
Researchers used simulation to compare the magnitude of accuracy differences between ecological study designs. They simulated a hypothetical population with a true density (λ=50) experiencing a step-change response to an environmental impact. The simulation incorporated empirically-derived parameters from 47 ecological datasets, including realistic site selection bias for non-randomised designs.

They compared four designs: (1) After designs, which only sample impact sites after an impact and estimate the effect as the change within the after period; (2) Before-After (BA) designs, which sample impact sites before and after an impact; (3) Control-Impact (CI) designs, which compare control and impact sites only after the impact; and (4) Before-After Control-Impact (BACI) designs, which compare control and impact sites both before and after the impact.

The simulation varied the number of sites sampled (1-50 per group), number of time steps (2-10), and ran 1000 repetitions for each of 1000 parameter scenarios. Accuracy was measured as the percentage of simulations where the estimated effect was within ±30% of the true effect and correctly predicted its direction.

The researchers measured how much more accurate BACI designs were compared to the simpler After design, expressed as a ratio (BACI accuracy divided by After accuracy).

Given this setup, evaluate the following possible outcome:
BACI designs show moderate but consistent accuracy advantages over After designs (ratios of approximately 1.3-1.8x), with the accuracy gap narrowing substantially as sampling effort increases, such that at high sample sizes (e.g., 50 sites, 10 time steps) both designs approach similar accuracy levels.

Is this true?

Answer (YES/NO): NO